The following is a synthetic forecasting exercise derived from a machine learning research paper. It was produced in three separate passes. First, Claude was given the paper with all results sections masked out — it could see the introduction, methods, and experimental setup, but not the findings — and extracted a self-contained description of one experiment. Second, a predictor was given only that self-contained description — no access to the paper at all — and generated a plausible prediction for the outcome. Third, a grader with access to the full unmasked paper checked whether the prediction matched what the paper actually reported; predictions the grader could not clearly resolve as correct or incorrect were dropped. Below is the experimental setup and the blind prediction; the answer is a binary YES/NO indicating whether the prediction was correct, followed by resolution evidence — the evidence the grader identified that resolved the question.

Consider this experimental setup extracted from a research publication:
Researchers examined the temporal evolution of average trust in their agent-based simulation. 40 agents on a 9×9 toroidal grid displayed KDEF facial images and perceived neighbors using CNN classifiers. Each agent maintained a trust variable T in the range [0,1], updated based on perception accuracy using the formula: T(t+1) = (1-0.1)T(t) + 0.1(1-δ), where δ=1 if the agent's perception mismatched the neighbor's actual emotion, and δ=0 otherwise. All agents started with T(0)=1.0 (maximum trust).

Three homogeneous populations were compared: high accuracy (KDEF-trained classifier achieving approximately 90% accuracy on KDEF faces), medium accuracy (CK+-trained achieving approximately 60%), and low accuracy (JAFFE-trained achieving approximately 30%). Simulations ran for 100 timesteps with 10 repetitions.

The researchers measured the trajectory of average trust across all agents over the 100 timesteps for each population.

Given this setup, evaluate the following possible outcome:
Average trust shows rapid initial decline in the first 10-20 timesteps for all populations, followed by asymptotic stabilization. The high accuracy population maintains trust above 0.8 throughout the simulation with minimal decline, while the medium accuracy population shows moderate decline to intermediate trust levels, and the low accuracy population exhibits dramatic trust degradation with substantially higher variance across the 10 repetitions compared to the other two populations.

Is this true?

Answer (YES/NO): NO